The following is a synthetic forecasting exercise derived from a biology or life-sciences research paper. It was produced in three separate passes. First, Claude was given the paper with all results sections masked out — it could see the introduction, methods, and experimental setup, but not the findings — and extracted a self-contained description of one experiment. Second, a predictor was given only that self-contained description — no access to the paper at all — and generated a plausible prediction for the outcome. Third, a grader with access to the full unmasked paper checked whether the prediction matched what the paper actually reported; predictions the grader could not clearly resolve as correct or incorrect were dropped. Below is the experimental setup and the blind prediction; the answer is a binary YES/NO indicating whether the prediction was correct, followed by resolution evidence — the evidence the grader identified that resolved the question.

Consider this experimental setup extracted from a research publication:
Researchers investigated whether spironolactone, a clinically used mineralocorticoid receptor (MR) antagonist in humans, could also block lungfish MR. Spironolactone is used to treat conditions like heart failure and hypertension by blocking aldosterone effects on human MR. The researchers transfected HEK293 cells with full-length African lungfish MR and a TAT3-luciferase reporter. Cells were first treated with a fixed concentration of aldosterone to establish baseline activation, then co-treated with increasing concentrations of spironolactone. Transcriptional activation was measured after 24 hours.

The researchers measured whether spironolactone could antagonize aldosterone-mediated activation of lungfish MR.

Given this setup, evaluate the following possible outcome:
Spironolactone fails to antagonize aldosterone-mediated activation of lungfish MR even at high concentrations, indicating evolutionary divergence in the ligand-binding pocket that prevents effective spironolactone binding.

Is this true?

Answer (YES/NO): NO